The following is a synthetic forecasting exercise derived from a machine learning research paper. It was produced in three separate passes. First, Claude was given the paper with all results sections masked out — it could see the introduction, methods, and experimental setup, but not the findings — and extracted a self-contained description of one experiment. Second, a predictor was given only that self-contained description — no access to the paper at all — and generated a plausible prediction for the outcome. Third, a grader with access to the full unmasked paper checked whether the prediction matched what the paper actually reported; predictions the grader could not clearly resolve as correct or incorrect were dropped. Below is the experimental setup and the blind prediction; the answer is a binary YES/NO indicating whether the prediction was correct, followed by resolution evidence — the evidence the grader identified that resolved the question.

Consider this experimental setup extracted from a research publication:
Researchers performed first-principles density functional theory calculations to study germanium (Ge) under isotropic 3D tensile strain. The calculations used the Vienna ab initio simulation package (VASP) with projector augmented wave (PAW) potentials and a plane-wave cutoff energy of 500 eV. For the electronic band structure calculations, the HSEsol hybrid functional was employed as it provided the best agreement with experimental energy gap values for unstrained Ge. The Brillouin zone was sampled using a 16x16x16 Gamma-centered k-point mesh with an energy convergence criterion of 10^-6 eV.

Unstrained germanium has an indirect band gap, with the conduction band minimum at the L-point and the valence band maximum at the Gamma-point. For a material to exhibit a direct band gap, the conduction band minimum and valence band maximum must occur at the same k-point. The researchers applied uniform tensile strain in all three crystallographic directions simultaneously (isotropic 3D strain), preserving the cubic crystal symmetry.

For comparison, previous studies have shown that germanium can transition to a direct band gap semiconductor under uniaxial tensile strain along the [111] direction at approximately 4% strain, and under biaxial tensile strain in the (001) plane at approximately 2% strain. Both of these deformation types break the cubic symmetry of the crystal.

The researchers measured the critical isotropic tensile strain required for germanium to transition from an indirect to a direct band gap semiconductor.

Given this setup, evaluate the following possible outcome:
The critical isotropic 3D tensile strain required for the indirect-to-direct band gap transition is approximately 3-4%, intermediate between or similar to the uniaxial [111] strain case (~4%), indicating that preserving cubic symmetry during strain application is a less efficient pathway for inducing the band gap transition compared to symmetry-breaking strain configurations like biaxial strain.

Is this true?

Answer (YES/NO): NO